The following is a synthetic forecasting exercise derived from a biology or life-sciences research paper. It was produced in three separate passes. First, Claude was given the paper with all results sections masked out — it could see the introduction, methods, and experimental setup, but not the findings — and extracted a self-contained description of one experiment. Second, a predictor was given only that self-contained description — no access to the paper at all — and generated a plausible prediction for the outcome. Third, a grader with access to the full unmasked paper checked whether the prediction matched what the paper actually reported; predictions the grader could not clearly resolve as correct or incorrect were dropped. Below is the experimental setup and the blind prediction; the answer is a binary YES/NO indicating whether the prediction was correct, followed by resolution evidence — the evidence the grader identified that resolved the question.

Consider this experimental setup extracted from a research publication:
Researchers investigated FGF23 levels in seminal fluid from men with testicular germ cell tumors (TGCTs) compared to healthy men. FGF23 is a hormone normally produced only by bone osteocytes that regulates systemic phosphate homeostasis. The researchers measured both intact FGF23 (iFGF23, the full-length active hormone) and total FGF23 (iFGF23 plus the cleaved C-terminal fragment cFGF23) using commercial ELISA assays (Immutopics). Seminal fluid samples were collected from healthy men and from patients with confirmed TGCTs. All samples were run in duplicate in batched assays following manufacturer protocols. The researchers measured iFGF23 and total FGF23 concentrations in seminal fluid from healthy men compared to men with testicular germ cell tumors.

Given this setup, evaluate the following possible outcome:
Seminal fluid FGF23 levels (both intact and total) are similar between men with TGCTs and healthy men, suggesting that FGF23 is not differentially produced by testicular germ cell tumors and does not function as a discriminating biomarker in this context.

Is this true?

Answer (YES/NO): NO